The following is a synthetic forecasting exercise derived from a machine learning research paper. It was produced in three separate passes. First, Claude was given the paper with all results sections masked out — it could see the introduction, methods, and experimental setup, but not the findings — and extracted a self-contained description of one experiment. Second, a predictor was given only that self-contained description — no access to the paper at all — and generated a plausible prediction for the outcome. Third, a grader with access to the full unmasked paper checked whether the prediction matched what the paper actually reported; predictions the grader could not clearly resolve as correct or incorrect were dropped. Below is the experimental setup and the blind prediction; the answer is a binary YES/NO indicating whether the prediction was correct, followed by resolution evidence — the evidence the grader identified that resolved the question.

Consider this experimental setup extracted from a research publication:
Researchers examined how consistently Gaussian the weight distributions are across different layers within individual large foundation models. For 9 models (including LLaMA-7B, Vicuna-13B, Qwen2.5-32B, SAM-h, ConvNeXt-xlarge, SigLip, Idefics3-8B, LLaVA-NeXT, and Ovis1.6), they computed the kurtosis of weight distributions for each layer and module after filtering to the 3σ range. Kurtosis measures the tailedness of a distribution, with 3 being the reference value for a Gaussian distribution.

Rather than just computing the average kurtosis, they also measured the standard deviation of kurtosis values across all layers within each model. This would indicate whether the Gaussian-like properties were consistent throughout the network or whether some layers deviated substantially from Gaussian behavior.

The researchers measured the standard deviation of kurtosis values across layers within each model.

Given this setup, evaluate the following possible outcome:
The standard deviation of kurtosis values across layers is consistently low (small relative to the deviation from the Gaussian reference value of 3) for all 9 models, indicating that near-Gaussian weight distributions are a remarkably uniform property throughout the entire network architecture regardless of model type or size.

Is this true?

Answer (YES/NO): NO